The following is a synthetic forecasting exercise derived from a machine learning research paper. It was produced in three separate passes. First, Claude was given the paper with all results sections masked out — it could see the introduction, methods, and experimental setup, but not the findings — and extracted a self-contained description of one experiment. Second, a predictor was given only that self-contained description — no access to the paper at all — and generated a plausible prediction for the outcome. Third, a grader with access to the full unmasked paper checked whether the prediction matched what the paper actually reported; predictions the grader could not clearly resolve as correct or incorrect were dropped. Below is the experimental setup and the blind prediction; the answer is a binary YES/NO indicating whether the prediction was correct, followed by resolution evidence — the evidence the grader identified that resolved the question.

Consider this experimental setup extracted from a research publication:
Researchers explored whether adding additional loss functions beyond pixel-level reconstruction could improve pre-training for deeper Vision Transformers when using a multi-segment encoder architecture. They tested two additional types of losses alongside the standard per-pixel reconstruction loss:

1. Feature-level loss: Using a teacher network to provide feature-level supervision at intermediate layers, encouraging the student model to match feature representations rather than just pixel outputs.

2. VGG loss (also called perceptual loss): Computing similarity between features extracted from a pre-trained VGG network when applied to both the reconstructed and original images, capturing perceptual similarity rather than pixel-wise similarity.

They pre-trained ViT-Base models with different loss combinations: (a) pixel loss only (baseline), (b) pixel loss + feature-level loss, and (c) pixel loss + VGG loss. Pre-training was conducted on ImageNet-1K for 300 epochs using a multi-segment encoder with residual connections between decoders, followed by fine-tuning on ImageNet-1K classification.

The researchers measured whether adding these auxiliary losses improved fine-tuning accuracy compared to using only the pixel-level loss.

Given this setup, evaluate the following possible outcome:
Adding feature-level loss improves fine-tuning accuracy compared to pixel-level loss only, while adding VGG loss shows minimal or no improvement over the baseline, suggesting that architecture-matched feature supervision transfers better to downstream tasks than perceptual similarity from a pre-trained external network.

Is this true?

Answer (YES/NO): NO